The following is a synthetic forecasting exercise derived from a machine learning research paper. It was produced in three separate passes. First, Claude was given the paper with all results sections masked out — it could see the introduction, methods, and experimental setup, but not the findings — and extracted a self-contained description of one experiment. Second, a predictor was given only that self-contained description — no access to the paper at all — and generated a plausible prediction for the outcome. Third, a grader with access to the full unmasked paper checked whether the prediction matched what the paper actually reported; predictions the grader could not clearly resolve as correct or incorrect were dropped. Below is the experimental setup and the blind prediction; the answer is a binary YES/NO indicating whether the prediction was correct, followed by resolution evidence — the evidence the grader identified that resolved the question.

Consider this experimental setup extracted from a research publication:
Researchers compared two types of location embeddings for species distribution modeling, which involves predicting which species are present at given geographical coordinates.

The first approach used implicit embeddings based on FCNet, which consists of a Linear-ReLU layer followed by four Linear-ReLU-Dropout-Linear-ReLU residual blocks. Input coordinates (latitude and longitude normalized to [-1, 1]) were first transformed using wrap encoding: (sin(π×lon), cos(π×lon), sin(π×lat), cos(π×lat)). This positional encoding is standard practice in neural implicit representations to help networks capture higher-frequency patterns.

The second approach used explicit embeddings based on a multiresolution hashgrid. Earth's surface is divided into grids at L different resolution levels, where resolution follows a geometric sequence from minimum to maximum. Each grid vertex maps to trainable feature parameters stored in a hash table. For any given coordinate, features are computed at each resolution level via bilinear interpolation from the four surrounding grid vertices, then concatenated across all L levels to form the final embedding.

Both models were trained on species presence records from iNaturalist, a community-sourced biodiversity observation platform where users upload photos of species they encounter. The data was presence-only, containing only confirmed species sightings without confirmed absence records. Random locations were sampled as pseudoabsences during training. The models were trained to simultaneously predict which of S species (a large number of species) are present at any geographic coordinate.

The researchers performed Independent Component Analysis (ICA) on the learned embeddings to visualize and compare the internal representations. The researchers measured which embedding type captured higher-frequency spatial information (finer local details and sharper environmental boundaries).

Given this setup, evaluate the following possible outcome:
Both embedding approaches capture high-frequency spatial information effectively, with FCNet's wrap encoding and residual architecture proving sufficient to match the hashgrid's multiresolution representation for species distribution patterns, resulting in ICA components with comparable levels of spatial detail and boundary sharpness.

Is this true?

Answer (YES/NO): NO